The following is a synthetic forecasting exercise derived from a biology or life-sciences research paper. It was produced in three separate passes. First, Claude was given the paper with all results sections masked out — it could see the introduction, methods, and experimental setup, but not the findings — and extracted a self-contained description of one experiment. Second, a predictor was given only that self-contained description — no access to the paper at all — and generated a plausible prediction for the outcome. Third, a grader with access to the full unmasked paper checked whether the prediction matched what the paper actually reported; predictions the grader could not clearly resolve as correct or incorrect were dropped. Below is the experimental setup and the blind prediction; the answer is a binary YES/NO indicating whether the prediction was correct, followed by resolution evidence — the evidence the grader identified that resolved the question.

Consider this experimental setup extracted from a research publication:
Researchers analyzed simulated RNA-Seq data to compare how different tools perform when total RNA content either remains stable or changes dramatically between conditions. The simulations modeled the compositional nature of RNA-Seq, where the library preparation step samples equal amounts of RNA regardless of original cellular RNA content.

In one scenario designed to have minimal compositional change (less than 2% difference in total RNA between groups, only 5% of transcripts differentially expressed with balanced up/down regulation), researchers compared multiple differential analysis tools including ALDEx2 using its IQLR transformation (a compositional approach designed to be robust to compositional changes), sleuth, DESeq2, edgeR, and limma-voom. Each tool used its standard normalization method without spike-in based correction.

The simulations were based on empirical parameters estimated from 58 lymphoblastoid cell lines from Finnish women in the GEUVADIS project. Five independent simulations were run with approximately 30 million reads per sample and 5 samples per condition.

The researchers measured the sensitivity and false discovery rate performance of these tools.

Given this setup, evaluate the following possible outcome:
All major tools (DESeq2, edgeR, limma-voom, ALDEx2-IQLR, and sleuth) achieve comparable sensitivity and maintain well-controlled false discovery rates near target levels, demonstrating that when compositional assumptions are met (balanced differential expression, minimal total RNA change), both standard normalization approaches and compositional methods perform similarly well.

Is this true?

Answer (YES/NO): YES